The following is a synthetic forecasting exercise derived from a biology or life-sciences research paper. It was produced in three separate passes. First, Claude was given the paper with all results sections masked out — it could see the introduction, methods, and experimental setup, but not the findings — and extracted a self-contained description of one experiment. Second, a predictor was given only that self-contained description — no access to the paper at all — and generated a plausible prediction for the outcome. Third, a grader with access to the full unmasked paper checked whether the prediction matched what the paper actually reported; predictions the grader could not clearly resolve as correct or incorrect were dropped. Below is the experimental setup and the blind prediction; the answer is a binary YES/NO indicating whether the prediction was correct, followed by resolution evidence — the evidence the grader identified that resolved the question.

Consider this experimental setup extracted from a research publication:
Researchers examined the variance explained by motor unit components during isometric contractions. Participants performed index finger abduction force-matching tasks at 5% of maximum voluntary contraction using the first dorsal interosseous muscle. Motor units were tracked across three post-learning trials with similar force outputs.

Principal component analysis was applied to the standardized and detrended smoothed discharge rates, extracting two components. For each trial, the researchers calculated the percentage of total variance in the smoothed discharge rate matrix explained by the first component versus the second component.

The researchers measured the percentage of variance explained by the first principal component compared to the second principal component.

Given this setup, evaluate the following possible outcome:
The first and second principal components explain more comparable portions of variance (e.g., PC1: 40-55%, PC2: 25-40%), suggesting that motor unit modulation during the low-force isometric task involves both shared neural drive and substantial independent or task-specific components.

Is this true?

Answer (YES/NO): NO